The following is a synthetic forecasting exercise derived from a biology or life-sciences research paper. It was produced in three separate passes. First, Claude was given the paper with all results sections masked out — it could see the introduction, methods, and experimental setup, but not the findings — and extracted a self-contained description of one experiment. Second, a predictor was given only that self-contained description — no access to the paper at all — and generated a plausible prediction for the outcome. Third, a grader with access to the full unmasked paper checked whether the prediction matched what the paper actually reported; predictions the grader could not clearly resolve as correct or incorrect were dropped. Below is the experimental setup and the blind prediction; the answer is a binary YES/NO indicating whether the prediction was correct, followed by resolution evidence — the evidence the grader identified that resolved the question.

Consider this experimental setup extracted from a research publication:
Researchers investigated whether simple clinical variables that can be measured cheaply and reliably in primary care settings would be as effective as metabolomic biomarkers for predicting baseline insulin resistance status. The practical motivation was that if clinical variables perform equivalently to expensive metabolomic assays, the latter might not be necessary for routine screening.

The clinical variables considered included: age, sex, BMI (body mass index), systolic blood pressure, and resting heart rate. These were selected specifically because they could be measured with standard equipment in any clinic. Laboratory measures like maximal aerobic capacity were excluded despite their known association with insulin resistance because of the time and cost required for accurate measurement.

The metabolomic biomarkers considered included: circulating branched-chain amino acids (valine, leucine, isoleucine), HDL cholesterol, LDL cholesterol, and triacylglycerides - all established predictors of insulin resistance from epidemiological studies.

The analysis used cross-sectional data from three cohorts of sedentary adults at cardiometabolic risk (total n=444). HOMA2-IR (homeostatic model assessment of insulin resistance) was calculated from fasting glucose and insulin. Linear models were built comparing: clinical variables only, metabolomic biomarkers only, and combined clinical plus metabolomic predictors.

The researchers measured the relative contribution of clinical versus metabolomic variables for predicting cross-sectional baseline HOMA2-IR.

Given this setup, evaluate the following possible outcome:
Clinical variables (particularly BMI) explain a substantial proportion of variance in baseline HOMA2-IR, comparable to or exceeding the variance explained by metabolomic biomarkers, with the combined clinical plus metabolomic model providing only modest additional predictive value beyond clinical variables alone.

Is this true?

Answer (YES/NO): NO